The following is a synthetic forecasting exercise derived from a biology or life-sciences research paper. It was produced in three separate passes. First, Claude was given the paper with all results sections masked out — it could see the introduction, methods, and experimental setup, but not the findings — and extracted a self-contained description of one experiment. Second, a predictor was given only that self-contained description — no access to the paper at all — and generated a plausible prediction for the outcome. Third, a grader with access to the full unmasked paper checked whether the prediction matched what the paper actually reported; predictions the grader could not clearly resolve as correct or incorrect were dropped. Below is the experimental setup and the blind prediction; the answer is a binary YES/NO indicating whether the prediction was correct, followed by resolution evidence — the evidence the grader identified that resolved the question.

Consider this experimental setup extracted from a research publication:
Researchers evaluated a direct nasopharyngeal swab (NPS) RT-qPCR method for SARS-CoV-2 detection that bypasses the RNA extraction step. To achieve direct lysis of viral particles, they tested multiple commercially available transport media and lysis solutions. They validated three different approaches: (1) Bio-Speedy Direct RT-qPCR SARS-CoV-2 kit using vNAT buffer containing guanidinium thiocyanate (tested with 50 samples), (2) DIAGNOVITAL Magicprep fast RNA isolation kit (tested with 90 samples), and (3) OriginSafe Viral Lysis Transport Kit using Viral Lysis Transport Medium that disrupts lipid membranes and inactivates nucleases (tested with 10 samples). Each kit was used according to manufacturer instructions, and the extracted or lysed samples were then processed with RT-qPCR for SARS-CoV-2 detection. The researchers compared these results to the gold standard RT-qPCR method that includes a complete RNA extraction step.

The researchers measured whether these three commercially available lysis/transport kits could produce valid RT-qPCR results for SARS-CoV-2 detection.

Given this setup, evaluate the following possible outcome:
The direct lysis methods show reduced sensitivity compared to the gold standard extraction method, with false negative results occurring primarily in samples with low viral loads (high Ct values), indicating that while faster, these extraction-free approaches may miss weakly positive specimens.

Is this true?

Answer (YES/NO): NO